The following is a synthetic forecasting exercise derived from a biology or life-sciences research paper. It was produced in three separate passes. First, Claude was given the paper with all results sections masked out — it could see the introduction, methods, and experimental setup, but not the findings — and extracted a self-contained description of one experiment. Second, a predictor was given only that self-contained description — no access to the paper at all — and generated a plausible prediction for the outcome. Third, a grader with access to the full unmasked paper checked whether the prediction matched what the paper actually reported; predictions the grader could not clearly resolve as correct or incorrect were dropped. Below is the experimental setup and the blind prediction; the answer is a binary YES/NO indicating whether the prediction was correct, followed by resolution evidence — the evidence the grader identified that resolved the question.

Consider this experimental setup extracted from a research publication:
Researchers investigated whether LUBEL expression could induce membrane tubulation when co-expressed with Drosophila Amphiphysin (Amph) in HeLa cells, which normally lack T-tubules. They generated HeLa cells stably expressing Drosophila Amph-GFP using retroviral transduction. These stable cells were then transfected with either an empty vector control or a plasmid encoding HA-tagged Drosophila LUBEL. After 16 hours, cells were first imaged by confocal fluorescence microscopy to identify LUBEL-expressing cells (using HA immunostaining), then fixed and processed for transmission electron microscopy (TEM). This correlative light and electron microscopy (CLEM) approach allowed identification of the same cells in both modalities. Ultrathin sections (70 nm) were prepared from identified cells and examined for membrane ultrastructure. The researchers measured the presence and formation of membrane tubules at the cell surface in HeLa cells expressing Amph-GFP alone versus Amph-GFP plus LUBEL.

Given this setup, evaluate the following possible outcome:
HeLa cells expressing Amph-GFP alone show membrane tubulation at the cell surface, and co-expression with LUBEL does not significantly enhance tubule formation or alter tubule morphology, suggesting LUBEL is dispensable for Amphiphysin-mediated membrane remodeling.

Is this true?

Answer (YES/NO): NO